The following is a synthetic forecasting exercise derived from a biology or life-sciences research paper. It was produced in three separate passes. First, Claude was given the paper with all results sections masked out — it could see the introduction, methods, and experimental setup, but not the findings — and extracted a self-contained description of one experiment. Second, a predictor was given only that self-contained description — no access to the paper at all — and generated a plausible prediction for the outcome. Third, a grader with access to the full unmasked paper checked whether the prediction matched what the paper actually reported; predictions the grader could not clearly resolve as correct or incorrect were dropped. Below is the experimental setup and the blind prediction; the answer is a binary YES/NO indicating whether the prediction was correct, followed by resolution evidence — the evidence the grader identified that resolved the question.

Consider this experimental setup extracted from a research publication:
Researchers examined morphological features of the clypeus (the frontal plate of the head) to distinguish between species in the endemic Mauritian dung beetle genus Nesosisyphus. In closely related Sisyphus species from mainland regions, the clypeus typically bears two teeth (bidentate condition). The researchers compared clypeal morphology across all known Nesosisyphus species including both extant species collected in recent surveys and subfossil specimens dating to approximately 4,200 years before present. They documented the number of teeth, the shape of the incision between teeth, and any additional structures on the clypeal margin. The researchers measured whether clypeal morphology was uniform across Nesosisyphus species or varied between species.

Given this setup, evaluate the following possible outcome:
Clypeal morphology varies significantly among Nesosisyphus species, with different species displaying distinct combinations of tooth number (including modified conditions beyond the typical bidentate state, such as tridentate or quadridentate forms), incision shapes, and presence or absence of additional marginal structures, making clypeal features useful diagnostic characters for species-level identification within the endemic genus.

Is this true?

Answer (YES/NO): YES